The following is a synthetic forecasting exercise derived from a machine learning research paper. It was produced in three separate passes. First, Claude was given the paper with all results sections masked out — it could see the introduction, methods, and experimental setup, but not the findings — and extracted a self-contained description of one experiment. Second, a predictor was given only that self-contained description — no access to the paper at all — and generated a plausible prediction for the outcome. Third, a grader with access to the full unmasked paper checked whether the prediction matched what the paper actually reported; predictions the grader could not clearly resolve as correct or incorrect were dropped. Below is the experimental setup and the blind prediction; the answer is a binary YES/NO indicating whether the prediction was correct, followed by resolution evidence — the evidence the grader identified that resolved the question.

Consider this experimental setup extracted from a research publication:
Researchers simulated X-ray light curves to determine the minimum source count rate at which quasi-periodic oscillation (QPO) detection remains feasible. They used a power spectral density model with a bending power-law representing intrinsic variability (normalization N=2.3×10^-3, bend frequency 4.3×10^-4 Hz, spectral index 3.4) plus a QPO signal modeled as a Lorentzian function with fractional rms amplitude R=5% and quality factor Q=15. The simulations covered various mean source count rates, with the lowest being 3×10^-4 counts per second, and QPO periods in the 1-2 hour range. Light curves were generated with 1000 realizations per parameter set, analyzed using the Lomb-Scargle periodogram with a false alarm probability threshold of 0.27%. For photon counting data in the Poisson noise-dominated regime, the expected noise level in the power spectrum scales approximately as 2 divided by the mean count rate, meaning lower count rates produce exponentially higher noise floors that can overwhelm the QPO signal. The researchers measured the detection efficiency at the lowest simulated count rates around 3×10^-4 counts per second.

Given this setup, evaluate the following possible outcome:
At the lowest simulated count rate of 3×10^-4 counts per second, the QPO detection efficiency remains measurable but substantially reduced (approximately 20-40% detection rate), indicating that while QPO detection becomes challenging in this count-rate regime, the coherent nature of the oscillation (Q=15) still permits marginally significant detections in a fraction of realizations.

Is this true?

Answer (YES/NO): NO